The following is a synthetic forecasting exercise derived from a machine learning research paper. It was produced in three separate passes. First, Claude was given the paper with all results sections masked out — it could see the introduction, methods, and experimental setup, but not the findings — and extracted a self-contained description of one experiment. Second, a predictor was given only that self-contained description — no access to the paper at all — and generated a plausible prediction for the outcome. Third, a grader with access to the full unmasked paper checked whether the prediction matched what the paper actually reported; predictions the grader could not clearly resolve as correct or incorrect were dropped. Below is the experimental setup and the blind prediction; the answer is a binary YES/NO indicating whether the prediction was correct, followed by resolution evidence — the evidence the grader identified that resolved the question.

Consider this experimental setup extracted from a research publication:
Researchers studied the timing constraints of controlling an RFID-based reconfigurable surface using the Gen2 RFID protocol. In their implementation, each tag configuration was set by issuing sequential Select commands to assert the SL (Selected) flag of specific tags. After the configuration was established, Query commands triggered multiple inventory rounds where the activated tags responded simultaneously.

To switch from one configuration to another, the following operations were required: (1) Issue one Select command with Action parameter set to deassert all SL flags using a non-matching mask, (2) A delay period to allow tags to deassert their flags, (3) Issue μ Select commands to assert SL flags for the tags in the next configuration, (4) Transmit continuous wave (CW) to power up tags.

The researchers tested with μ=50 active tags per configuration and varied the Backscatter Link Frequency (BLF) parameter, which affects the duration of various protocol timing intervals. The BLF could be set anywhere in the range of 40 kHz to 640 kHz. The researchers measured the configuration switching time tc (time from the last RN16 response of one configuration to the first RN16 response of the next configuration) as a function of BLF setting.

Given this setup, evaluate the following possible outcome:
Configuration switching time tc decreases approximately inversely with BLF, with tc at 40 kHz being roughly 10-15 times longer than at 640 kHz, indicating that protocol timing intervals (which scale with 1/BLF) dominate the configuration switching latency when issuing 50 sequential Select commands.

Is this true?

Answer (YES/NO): NO